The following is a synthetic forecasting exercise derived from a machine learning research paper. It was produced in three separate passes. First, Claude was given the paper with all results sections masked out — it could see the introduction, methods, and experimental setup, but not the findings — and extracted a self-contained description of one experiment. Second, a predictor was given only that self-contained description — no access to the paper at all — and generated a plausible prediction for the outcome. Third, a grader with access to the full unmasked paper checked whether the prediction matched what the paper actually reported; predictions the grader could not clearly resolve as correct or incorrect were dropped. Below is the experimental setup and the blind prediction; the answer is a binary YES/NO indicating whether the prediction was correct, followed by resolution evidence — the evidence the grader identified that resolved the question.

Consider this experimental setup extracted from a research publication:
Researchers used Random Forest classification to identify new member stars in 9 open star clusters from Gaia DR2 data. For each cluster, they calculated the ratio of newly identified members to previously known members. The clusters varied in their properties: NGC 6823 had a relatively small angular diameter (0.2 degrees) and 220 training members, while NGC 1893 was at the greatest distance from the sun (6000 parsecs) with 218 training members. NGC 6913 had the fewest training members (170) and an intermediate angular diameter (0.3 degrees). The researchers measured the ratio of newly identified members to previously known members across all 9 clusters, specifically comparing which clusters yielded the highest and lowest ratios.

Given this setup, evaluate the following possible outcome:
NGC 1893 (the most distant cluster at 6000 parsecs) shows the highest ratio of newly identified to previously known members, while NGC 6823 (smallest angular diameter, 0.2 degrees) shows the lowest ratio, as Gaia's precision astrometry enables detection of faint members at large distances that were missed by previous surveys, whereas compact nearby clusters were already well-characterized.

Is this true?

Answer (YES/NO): YES